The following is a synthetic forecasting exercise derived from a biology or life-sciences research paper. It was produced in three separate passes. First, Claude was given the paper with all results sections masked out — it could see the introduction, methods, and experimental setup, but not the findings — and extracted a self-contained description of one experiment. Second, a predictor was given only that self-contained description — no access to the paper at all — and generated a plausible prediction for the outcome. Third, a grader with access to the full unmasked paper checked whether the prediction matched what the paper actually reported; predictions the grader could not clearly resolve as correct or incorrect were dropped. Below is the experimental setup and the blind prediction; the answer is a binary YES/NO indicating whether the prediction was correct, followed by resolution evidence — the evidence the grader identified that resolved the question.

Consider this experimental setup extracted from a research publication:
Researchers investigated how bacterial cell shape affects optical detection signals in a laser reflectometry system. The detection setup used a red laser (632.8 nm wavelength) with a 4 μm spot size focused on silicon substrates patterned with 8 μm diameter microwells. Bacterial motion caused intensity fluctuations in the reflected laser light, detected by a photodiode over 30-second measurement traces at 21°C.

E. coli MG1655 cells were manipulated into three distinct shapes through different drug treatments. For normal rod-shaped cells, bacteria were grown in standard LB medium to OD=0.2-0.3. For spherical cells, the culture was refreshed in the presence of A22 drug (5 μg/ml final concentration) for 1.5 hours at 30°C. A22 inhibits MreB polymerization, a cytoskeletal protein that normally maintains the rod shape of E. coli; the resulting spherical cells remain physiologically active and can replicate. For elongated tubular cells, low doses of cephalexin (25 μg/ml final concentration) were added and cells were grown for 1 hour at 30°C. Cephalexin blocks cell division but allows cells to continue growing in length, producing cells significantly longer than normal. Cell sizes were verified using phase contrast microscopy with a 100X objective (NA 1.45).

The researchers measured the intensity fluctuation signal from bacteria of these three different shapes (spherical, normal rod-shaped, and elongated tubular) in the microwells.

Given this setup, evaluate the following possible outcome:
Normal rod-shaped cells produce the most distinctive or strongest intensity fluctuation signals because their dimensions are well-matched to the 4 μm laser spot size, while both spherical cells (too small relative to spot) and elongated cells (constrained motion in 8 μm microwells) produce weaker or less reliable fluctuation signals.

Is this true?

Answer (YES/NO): NO